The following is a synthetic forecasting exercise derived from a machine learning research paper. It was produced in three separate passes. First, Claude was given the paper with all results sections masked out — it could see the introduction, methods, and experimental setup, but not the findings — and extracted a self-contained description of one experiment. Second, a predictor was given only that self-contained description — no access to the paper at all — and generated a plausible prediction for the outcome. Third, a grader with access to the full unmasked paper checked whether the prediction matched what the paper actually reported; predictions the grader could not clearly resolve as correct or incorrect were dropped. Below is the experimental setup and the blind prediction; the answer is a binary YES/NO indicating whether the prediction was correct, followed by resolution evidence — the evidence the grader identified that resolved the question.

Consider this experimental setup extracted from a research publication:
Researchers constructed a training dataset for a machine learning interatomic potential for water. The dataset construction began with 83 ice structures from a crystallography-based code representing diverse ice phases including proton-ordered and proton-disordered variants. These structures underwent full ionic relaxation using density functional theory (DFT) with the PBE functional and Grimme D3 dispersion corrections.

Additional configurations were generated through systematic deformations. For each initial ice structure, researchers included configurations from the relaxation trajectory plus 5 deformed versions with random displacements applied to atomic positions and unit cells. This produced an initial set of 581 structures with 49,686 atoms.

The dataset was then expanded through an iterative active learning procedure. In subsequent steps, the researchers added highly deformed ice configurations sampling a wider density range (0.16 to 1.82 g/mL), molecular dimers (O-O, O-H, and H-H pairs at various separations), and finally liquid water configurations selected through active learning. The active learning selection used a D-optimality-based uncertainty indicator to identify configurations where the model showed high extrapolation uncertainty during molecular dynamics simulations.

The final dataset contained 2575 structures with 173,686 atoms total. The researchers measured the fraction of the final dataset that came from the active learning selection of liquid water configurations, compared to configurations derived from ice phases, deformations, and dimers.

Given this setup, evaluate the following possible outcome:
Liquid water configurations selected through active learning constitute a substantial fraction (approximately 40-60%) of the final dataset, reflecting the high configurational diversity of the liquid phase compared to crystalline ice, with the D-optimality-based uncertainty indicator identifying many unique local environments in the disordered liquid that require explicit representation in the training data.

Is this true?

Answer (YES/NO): NO